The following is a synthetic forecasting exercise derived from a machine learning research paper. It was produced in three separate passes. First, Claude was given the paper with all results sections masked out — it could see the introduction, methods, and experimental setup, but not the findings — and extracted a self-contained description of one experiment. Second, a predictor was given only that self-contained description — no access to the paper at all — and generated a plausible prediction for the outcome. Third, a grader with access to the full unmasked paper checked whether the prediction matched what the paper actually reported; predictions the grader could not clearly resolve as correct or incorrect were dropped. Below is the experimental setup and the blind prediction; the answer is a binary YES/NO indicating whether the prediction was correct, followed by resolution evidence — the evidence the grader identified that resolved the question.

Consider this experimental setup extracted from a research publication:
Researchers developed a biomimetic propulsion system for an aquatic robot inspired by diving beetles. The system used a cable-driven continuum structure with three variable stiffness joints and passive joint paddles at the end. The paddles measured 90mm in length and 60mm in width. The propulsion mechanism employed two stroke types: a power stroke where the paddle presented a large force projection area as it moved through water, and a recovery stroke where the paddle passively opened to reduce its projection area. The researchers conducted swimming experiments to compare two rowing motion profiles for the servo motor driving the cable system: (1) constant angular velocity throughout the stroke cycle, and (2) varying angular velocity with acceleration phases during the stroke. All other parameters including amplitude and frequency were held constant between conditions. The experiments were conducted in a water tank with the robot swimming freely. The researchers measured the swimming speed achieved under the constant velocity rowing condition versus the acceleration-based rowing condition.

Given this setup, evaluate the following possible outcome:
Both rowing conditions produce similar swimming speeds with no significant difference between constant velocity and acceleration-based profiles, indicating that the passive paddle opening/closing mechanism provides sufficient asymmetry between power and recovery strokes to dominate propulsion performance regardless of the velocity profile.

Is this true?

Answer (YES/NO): NO